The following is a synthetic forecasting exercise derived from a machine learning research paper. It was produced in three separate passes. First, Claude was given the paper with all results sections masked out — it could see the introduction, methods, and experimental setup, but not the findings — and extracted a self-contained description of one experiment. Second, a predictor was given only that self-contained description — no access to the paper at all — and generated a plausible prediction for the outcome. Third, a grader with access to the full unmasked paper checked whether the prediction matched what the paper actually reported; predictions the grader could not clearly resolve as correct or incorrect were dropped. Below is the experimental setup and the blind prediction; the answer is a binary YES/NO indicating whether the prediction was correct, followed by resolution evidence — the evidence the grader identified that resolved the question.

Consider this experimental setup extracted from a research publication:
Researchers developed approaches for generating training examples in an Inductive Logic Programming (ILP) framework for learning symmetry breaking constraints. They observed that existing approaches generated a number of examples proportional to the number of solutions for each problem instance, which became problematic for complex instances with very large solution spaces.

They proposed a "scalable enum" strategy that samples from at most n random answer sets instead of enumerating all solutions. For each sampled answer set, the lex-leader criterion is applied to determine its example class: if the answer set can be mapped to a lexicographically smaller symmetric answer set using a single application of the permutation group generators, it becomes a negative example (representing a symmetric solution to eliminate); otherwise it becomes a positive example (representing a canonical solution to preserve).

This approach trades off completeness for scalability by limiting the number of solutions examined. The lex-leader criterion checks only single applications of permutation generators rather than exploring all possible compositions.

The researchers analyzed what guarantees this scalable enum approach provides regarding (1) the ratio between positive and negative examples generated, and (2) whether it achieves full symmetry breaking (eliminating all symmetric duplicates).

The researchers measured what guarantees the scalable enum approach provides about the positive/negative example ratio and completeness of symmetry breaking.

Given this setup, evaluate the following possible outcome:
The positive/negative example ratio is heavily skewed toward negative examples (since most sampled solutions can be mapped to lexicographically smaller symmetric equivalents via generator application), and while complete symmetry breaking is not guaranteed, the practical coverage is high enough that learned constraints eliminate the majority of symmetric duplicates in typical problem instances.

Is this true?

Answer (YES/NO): NO